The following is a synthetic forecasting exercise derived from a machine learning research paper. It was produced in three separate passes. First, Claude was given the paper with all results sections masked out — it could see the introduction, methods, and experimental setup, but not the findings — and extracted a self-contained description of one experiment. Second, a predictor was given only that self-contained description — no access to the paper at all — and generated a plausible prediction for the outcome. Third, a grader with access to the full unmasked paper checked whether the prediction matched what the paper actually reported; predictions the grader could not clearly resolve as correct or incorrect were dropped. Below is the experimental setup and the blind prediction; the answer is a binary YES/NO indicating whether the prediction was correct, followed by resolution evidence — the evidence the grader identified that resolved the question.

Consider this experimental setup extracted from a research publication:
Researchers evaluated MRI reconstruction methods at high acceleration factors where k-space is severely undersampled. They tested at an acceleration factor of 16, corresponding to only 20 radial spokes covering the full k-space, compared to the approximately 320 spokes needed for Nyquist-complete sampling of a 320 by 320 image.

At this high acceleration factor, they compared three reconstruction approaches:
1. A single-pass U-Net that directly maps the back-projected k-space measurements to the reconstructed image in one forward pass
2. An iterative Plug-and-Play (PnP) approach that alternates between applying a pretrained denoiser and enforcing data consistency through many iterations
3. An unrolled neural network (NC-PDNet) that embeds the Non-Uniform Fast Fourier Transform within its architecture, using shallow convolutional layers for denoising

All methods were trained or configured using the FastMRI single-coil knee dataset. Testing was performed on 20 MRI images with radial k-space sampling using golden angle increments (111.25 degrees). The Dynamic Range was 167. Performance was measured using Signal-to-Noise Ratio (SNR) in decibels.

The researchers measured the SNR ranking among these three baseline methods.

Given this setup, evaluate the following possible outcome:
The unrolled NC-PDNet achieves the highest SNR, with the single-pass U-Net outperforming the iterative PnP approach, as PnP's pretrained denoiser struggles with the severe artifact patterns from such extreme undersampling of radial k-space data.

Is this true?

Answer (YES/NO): NO